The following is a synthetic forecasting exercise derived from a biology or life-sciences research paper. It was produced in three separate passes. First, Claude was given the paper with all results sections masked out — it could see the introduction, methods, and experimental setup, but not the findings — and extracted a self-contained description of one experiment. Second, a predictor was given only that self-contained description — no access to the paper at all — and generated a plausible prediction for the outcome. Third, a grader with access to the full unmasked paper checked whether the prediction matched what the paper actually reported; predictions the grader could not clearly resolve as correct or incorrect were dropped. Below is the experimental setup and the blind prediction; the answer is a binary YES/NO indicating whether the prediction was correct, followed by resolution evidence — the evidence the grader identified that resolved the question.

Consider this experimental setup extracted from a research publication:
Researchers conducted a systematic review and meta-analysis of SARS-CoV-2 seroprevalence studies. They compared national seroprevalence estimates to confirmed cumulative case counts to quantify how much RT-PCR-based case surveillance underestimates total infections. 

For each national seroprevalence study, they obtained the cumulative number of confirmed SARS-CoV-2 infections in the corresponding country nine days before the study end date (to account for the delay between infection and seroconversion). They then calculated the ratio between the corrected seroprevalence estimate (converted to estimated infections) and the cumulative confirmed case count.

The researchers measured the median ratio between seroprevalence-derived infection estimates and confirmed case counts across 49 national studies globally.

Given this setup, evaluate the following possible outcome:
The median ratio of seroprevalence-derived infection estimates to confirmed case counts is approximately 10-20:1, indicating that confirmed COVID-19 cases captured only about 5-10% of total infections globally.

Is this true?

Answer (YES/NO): YES